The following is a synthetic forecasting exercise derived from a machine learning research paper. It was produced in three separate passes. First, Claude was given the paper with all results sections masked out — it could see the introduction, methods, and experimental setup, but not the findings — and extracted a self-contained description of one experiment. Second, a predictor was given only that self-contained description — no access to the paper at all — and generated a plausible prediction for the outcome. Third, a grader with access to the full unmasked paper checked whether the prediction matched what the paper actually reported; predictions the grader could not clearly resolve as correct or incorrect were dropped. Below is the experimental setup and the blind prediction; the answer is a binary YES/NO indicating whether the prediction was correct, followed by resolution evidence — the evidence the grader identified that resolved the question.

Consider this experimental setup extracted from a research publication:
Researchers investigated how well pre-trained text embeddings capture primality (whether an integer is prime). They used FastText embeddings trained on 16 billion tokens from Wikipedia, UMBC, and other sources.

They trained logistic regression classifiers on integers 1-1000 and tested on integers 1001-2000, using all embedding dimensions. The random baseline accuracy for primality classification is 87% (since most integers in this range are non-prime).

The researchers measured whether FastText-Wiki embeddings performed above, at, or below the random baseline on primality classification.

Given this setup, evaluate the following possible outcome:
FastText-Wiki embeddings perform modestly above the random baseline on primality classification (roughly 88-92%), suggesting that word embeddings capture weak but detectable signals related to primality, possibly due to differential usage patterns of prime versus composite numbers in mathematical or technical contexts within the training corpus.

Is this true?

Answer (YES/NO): NO